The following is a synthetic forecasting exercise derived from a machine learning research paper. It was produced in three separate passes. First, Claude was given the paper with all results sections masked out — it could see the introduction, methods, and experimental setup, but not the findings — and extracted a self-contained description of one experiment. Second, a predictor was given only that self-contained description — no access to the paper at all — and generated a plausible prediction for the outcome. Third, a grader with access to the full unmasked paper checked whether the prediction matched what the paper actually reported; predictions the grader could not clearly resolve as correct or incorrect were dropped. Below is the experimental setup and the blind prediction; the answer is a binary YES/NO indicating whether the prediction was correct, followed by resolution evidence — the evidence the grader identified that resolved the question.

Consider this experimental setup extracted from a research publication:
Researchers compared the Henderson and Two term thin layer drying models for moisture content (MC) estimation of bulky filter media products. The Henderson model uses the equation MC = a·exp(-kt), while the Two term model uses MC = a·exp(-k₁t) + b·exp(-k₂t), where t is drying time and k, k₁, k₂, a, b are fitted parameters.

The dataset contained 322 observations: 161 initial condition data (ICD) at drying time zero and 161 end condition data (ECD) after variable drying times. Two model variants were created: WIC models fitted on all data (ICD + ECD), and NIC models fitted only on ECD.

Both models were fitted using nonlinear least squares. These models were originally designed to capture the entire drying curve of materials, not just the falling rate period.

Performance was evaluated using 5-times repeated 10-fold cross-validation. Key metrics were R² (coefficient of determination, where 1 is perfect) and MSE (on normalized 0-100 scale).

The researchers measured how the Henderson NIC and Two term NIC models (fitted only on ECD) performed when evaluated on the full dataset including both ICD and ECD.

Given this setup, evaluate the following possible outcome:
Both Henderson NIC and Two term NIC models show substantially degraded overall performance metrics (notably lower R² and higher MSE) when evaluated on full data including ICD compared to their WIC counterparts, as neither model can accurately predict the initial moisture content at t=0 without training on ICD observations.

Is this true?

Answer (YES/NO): YES